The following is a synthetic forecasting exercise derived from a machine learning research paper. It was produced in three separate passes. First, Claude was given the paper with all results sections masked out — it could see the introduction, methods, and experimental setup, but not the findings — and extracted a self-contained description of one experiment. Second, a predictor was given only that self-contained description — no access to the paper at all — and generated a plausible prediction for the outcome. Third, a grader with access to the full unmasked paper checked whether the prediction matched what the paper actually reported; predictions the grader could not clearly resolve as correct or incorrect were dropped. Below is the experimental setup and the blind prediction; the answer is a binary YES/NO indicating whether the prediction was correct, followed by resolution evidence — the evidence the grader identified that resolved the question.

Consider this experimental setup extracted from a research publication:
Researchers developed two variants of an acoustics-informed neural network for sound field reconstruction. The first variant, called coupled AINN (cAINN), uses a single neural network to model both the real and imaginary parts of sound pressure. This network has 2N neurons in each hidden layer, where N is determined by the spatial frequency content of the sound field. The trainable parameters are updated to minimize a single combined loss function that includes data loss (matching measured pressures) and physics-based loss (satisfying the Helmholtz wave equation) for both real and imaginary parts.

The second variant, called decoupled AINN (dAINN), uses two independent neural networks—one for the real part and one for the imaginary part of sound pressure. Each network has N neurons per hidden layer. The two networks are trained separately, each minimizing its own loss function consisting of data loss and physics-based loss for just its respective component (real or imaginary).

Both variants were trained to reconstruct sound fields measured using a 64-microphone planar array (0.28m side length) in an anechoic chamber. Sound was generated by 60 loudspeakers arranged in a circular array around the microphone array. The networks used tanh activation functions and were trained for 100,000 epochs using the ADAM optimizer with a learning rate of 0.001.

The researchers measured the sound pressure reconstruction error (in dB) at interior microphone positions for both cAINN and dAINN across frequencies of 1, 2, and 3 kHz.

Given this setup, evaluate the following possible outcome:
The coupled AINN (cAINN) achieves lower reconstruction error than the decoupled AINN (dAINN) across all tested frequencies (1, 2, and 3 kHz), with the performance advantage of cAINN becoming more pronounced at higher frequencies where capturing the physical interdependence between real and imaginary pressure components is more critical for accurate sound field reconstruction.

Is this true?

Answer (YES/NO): NO